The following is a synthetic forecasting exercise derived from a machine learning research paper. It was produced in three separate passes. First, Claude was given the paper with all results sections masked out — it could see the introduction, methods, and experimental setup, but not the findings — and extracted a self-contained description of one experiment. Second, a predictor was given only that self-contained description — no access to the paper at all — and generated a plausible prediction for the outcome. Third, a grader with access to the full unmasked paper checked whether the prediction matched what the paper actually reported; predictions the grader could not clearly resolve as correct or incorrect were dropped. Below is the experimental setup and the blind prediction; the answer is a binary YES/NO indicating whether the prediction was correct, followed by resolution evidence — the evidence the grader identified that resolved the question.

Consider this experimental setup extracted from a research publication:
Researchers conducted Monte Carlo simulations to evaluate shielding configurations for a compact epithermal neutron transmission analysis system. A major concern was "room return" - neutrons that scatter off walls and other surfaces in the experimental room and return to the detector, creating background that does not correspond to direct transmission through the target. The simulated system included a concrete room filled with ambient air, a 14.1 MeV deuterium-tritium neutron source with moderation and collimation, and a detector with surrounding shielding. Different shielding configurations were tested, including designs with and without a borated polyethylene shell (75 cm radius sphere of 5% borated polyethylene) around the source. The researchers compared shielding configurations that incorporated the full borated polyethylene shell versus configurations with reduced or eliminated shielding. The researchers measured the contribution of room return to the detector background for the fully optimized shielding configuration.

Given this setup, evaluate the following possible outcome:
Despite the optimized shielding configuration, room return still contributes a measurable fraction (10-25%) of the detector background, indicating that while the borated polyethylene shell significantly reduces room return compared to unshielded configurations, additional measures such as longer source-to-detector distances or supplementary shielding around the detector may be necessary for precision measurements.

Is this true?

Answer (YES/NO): NO